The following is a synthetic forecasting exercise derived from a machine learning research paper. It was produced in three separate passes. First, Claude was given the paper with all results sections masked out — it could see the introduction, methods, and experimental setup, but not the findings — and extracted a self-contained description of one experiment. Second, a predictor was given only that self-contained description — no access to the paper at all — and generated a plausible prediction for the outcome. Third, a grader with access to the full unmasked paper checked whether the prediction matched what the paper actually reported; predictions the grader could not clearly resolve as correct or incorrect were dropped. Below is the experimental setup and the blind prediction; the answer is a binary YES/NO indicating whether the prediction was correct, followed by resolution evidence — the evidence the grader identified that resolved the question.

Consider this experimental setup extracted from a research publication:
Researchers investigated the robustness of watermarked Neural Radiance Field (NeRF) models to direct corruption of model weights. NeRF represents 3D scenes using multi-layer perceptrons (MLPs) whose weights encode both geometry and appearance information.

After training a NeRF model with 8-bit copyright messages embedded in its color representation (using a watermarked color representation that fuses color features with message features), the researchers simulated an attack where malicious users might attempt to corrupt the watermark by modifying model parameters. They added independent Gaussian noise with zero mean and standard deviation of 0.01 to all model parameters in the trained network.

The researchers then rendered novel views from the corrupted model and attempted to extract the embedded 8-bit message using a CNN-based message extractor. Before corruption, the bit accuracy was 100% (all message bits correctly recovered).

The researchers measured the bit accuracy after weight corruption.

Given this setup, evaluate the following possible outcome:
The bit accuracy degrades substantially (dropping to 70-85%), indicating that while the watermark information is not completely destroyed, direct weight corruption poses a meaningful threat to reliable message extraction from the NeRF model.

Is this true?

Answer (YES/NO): NO